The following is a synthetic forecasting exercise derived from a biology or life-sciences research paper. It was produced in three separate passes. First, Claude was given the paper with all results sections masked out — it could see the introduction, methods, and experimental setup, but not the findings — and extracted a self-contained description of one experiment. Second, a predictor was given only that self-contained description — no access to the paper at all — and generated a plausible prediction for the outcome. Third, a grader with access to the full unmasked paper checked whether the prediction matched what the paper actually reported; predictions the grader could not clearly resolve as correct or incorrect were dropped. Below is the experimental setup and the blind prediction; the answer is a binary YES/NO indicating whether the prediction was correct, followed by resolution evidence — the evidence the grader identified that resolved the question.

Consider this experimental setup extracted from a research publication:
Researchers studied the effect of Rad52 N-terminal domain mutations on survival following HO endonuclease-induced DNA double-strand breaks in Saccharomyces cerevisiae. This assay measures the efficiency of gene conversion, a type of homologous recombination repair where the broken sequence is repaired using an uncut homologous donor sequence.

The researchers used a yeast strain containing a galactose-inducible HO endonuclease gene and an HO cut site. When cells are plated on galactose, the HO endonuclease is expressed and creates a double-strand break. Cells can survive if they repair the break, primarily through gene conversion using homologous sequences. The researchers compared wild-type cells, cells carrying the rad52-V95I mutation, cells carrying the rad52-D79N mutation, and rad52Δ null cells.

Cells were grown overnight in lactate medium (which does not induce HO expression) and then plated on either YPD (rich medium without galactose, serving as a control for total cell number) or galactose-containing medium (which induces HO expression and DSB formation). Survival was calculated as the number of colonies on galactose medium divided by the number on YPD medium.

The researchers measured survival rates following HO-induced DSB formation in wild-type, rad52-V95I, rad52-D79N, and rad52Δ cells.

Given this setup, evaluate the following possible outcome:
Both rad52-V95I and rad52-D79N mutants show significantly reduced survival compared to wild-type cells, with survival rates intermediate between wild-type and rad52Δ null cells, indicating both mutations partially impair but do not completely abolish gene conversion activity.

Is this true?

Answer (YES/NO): NO